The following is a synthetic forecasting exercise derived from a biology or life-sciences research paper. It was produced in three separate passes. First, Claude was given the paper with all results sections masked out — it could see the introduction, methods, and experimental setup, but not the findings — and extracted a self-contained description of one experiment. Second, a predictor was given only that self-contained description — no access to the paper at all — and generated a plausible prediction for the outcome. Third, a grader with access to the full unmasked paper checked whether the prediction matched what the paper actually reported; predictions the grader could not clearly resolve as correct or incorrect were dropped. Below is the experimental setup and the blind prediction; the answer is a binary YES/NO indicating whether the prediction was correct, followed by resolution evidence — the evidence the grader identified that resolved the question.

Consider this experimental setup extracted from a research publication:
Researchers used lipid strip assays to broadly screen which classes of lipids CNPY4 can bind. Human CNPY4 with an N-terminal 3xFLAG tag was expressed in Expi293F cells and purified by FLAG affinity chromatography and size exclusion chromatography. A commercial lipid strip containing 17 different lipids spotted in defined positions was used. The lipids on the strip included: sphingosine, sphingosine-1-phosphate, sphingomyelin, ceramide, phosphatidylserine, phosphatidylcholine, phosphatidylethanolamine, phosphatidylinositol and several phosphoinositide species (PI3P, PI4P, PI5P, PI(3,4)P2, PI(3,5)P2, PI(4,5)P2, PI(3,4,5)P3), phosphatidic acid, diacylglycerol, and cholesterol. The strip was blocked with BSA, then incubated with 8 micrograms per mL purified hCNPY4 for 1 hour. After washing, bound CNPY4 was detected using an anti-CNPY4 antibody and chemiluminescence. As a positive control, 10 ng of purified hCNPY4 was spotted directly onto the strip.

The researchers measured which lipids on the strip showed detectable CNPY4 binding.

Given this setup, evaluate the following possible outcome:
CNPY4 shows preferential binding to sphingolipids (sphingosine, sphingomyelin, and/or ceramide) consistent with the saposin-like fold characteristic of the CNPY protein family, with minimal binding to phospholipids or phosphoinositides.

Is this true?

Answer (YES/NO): NO